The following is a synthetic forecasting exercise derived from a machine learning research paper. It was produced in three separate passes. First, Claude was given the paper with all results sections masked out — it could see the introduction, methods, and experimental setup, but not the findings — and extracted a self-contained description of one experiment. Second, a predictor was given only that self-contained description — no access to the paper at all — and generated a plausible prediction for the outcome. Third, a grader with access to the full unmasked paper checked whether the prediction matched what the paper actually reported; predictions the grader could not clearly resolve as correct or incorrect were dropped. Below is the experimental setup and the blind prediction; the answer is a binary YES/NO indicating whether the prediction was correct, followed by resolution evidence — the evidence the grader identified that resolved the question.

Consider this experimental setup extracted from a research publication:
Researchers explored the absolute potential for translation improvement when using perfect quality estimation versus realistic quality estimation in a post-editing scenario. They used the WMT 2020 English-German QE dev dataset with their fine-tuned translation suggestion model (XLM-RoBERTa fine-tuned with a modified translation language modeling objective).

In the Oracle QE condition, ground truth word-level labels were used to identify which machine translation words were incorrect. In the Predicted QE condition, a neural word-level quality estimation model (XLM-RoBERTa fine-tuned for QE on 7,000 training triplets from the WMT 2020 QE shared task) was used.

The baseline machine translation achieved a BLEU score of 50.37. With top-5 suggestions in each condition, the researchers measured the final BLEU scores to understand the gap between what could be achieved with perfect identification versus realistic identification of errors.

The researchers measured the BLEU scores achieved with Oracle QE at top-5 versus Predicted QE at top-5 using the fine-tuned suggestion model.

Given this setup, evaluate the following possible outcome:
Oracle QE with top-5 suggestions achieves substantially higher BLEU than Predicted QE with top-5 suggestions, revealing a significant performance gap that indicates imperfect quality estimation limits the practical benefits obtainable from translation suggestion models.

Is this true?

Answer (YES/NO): YES